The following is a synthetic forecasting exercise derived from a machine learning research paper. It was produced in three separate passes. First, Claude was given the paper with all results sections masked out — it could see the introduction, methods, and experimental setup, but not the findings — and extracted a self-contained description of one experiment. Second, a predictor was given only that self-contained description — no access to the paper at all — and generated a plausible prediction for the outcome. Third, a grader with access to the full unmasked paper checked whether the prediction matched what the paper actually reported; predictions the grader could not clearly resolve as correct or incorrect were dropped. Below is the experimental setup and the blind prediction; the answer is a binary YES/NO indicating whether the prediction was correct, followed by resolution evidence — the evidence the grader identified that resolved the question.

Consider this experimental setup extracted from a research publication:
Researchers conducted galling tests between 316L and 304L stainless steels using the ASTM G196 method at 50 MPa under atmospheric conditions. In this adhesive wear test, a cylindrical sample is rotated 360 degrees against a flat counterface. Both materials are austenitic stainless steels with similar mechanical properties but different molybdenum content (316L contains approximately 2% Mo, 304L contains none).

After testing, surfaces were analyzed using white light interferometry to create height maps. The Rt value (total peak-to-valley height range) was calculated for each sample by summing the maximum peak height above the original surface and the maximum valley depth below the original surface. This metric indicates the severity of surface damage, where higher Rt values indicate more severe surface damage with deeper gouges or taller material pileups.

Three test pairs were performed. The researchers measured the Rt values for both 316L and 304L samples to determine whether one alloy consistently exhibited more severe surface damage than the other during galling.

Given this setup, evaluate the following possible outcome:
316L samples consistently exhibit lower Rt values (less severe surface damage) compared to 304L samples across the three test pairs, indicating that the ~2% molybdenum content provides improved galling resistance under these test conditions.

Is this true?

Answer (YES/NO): NO